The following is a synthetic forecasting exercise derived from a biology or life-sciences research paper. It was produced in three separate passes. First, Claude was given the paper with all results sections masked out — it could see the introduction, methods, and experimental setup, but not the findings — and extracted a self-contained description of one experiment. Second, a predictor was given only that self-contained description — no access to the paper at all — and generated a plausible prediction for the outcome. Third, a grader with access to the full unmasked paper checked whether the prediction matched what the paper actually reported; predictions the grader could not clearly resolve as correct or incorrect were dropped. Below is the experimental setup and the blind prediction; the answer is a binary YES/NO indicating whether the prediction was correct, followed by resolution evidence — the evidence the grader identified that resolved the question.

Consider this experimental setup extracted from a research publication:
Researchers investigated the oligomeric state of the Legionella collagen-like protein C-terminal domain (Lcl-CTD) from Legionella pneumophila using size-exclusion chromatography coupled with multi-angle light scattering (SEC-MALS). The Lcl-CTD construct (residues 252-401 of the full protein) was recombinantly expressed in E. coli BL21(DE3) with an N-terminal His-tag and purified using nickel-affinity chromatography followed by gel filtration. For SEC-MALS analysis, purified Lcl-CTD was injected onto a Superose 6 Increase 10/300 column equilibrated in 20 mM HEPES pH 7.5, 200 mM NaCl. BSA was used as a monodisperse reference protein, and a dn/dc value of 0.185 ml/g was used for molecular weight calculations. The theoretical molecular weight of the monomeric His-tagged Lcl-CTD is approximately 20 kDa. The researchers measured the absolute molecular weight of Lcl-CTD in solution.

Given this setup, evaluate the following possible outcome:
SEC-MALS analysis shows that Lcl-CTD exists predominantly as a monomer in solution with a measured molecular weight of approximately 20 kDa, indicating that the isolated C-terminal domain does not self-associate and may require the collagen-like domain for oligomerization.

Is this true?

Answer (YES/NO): NO